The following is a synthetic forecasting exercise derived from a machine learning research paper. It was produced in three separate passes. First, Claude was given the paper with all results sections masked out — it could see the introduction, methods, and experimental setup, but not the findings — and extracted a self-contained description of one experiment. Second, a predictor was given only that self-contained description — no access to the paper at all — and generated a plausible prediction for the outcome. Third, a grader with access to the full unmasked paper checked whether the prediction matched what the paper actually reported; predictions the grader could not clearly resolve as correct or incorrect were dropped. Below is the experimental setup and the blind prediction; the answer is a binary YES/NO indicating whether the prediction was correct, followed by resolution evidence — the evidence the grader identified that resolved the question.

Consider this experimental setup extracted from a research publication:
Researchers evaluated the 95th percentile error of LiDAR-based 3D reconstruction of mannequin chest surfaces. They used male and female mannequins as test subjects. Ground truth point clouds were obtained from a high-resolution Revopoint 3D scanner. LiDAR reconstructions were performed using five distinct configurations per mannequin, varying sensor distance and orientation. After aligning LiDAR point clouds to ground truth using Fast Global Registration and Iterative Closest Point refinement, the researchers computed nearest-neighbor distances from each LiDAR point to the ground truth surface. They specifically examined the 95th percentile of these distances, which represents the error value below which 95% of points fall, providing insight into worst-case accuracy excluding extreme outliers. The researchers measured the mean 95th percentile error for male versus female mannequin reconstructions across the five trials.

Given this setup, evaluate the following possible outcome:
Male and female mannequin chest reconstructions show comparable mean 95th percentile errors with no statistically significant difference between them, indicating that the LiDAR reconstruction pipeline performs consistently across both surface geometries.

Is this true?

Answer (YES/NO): NO